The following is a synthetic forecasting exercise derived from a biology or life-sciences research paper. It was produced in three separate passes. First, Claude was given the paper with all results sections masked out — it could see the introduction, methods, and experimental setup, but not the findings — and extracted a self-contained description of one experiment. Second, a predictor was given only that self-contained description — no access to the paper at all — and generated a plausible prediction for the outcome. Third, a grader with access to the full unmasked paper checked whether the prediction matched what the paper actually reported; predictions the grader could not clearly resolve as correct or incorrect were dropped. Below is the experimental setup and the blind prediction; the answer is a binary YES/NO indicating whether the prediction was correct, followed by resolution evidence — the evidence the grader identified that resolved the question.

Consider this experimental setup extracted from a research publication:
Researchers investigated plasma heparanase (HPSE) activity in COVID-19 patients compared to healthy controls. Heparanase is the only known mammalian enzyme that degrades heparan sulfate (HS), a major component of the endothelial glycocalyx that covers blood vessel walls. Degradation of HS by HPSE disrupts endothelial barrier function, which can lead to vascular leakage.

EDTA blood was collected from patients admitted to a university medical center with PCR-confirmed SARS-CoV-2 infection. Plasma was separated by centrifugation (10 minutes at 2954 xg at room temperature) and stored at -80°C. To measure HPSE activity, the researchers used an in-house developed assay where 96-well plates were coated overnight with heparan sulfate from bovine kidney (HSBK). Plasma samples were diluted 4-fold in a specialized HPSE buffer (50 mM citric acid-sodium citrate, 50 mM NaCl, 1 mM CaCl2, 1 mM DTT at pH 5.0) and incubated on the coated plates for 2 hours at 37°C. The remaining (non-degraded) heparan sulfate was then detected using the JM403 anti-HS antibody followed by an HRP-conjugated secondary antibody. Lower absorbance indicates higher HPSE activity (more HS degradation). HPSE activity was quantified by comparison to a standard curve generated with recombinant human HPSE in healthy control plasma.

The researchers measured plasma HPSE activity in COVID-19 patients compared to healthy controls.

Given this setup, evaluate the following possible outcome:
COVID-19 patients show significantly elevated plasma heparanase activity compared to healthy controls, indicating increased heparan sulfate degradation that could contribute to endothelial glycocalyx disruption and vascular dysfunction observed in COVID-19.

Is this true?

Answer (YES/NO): YES